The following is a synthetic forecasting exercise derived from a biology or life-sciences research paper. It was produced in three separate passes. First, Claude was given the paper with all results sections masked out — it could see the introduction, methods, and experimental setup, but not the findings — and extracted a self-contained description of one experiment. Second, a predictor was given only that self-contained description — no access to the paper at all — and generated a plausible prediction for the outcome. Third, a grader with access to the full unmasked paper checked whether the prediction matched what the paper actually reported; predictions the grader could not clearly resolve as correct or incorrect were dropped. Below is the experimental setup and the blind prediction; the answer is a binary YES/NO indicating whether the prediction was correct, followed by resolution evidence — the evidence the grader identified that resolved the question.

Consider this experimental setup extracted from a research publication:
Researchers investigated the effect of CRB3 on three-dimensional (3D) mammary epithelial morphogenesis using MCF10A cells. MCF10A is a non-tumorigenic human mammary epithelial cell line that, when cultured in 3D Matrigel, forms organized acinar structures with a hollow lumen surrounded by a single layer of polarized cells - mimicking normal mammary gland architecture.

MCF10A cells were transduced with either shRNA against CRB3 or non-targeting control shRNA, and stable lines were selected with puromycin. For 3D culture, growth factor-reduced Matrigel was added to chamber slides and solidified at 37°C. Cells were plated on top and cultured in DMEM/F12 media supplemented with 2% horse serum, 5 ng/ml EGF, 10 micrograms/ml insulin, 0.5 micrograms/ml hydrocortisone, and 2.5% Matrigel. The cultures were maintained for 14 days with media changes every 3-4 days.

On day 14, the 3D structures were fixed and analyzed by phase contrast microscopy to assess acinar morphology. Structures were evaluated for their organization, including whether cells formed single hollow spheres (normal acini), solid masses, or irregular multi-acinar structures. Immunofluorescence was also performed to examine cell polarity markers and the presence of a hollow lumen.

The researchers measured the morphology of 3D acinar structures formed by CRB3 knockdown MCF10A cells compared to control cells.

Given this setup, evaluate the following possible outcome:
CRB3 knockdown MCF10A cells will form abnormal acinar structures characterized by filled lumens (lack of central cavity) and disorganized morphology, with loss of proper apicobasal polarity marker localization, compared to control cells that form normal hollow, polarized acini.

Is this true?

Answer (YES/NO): YES